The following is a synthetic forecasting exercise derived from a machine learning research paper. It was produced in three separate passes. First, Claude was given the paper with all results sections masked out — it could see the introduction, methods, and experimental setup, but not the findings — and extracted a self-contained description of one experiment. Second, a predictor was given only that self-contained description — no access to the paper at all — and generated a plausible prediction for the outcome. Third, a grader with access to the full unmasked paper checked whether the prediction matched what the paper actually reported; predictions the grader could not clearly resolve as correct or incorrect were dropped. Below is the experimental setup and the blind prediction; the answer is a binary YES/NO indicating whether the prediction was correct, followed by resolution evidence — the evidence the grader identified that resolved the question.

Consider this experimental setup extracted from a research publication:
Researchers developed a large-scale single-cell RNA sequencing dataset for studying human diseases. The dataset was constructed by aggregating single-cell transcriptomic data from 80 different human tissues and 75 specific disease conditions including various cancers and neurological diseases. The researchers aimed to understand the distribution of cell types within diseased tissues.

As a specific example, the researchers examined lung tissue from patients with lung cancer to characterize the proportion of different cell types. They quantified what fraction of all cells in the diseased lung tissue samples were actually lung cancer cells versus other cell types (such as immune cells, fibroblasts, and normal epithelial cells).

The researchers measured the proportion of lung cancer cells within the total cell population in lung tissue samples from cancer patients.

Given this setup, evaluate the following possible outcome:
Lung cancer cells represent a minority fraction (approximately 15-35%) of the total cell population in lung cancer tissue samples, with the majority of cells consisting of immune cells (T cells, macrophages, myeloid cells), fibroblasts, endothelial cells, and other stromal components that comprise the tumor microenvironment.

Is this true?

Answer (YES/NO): NO